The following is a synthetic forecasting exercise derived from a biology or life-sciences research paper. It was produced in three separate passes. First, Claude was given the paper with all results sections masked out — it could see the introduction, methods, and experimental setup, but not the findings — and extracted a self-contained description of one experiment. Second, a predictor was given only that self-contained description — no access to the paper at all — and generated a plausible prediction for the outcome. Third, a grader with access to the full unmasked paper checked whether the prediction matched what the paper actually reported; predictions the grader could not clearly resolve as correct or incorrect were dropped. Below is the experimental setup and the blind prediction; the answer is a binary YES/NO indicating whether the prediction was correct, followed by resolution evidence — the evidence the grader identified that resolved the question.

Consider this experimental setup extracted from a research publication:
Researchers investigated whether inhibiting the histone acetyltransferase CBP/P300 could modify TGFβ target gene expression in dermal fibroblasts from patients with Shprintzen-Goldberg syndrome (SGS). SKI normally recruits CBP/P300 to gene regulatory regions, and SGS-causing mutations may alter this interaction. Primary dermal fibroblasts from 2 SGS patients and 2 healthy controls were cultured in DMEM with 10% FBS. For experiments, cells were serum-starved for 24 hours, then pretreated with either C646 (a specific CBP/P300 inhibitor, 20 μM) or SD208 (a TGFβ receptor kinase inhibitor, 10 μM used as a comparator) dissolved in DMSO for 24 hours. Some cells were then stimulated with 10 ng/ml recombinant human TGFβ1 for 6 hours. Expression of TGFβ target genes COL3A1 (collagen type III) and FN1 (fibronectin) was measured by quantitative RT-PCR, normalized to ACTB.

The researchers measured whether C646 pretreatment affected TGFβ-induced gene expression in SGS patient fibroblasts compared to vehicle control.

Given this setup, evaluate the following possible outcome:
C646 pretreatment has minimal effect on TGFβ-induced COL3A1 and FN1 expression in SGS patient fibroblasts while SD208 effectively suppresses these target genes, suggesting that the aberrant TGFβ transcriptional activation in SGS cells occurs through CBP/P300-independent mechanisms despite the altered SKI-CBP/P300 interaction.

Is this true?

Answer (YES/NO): NO